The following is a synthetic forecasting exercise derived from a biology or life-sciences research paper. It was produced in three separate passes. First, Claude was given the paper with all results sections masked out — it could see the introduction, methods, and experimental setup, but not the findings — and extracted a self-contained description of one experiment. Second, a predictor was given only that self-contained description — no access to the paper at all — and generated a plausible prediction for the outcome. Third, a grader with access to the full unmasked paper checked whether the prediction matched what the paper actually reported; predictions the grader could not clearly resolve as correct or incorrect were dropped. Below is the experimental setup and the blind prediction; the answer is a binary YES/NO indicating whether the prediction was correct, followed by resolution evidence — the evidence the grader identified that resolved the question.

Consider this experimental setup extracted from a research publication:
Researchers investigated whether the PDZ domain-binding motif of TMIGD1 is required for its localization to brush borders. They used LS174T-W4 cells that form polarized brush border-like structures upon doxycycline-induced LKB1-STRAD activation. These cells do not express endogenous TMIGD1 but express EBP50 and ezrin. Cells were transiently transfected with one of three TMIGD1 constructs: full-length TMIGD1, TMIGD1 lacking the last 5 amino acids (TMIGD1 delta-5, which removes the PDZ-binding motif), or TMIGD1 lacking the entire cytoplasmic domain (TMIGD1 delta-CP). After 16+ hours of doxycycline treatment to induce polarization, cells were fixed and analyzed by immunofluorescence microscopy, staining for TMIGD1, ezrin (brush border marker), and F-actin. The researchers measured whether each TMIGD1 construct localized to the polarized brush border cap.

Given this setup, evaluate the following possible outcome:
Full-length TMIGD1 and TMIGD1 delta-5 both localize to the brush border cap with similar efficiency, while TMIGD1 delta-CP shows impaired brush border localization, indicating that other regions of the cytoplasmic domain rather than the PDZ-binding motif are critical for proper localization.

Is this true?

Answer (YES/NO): NO